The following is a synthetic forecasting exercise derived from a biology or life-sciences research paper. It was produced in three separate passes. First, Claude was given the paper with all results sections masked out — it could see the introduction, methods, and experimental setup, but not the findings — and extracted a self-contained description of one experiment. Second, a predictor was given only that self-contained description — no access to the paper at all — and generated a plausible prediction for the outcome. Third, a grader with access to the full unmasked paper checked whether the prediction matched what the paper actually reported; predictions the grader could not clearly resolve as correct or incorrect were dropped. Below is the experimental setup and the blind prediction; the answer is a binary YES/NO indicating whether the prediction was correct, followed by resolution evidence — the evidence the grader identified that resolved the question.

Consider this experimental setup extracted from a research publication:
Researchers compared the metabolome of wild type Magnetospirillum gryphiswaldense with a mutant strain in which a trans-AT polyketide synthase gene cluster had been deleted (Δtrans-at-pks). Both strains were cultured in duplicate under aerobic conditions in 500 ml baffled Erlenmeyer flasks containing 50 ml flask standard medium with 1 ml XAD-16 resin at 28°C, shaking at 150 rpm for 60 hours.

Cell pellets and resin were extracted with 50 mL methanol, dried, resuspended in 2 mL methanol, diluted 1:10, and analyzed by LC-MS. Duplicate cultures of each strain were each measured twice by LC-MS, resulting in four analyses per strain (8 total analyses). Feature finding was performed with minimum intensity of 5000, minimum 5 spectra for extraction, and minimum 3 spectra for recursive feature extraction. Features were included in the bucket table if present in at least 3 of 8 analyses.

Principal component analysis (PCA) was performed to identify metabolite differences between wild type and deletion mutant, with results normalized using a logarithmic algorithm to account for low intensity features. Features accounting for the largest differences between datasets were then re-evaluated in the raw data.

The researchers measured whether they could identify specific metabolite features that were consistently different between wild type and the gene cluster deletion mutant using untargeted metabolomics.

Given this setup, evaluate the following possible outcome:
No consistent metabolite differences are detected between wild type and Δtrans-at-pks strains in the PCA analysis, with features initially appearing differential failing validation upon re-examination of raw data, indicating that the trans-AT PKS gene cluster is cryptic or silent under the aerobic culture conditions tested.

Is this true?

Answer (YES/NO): NO